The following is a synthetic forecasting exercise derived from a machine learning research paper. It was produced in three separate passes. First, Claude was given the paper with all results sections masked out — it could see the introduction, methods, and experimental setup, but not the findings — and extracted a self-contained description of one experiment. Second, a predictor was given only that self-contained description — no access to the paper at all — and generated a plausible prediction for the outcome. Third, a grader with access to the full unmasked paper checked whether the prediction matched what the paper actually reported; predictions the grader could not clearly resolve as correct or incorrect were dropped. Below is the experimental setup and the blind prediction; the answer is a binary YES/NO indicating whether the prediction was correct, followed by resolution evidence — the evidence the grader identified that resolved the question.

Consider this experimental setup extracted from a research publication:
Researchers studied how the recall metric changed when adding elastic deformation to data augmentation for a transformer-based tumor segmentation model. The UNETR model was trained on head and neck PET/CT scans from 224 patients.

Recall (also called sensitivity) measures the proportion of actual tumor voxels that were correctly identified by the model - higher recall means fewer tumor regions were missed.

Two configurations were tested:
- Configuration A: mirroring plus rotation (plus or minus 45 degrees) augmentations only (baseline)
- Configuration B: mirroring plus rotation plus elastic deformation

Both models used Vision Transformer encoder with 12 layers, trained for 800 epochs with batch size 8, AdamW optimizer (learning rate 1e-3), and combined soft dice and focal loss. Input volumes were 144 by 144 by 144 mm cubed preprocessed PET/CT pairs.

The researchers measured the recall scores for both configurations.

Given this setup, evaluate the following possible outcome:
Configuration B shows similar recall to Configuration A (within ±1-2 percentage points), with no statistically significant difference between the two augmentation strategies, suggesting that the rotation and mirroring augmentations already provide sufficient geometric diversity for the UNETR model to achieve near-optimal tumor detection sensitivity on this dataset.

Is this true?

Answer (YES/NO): NO